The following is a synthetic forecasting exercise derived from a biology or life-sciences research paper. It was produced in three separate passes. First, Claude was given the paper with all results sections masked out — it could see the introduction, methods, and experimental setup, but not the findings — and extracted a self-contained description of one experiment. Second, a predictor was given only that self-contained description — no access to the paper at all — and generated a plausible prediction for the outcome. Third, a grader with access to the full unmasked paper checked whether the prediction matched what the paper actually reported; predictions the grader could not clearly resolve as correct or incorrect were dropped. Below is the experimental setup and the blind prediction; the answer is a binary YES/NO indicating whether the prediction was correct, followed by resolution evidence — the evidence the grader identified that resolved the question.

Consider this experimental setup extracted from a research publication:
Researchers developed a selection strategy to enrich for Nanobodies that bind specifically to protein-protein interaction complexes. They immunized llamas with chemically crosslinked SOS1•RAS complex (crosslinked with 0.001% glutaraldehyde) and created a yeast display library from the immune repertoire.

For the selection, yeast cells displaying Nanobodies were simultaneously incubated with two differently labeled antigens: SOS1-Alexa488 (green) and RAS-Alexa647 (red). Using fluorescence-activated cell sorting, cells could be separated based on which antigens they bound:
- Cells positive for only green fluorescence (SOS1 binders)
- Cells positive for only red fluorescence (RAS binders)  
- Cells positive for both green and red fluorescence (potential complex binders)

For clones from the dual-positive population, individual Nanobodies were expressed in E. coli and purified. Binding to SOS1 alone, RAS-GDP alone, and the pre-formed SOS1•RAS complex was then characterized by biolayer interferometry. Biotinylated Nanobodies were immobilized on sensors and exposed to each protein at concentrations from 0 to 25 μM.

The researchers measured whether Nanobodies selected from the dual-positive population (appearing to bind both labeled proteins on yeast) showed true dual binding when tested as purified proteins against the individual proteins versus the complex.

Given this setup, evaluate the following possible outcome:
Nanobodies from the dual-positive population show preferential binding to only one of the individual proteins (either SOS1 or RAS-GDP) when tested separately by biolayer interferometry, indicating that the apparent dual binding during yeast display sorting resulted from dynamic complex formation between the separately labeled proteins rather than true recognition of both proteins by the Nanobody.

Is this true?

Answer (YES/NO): YES